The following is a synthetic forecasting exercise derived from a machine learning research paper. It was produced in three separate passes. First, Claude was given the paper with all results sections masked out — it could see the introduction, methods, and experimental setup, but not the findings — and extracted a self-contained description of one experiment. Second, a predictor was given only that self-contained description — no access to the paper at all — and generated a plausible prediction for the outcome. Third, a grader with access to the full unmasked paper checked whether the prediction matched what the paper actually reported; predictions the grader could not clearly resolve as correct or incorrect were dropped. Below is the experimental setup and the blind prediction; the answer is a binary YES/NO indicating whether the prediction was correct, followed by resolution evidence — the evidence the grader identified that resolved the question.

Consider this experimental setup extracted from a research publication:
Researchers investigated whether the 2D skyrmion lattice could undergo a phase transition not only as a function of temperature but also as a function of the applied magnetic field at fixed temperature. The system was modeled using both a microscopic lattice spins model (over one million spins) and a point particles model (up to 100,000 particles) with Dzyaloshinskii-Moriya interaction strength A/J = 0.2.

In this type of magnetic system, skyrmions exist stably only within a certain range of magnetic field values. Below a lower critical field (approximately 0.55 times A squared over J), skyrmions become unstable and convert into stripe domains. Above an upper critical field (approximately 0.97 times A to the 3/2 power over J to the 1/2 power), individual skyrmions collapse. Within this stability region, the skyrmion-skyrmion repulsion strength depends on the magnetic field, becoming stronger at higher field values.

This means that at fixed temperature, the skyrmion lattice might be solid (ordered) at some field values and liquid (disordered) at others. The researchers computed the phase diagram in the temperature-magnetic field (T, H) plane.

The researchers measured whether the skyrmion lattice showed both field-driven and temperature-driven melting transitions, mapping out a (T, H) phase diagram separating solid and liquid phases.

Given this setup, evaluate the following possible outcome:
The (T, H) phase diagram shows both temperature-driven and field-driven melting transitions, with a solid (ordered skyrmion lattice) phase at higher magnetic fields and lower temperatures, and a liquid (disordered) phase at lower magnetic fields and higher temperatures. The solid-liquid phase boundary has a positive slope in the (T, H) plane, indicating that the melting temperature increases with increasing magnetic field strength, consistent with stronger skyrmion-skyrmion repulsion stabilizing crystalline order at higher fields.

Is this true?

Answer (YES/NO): NO